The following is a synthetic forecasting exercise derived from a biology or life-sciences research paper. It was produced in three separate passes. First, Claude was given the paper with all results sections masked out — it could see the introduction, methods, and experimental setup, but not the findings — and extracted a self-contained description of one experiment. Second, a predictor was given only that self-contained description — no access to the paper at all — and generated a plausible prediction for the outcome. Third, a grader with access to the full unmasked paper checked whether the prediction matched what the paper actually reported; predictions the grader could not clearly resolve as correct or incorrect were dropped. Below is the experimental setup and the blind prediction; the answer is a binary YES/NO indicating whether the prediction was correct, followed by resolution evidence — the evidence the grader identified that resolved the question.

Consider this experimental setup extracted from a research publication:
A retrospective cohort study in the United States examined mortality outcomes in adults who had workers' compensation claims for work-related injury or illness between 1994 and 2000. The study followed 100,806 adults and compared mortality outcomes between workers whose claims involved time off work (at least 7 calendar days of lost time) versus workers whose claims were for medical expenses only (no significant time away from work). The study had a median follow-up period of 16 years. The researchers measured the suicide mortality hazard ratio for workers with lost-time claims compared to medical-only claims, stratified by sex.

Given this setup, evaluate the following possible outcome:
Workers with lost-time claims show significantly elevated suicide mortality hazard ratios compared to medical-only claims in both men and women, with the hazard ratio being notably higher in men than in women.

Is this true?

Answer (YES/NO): NO